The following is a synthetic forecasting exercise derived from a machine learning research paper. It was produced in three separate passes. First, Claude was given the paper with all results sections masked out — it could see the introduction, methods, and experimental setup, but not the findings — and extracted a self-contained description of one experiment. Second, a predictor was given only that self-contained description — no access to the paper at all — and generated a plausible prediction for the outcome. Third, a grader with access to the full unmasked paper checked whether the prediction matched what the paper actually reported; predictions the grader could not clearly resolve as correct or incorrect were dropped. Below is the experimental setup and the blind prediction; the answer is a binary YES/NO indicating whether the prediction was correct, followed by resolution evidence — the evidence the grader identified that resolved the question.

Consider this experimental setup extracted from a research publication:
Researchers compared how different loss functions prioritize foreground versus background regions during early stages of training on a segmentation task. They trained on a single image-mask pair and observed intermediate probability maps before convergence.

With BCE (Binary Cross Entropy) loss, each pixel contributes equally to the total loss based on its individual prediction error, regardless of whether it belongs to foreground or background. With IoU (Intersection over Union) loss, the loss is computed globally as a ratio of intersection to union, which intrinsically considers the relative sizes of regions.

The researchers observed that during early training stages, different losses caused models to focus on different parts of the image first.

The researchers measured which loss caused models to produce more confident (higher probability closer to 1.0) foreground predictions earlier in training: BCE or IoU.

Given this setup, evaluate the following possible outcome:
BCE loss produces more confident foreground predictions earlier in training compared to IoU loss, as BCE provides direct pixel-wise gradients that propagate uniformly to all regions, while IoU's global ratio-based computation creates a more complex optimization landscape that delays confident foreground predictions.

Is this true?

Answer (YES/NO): NO